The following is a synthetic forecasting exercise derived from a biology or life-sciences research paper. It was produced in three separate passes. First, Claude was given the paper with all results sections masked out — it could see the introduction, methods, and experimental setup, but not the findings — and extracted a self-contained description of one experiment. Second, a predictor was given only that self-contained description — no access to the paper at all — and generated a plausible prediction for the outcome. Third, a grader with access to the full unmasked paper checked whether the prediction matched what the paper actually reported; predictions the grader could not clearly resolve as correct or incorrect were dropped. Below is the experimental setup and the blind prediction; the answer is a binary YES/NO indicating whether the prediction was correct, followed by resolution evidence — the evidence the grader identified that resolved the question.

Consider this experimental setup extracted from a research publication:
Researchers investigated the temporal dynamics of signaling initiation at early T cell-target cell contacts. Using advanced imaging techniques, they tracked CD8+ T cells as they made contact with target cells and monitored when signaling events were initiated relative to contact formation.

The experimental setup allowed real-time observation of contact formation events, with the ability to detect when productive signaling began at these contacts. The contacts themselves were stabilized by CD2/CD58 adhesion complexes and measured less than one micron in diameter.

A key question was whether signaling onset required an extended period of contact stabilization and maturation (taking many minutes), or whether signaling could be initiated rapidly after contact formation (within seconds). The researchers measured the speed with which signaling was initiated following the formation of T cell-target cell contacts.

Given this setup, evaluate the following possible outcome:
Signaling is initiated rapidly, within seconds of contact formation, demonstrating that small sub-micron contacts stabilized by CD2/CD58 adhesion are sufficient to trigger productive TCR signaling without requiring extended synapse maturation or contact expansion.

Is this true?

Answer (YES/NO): YES